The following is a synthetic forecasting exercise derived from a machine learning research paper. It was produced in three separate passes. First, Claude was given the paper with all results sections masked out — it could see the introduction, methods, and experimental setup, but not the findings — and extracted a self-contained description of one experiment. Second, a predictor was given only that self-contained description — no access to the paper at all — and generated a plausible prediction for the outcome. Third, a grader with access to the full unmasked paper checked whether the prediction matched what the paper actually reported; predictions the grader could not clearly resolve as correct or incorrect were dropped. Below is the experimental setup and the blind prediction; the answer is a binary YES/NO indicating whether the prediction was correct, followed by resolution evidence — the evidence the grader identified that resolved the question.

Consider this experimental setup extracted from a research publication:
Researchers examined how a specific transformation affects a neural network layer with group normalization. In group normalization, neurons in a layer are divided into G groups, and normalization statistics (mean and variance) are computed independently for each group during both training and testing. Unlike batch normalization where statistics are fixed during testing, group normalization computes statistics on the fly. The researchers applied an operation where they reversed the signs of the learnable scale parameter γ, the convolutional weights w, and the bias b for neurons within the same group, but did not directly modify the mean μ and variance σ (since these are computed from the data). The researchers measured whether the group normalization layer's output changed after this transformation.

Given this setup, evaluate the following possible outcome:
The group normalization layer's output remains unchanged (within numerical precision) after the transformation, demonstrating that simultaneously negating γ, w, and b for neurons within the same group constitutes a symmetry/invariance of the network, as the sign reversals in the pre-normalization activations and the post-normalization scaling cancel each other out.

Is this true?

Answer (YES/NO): YES